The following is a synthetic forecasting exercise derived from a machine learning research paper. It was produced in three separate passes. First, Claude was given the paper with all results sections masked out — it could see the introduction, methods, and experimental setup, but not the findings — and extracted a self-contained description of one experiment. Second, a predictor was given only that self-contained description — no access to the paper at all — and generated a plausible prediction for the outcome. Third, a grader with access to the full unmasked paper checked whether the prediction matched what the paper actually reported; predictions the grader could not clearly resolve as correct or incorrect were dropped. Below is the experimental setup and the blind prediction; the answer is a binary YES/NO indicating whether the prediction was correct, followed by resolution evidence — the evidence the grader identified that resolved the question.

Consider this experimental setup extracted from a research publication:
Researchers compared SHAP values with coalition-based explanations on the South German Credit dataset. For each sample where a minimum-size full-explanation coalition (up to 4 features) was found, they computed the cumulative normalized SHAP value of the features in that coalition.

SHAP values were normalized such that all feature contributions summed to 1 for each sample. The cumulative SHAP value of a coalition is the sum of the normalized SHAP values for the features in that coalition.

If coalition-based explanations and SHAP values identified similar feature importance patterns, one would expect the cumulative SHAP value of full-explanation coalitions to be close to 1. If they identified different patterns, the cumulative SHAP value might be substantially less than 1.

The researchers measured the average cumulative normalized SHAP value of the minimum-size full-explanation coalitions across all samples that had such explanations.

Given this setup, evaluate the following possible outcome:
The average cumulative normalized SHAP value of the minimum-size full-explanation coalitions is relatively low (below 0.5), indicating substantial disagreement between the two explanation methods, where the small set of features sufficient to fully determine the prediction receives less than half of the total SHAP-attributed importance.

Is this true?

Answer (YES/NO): NO